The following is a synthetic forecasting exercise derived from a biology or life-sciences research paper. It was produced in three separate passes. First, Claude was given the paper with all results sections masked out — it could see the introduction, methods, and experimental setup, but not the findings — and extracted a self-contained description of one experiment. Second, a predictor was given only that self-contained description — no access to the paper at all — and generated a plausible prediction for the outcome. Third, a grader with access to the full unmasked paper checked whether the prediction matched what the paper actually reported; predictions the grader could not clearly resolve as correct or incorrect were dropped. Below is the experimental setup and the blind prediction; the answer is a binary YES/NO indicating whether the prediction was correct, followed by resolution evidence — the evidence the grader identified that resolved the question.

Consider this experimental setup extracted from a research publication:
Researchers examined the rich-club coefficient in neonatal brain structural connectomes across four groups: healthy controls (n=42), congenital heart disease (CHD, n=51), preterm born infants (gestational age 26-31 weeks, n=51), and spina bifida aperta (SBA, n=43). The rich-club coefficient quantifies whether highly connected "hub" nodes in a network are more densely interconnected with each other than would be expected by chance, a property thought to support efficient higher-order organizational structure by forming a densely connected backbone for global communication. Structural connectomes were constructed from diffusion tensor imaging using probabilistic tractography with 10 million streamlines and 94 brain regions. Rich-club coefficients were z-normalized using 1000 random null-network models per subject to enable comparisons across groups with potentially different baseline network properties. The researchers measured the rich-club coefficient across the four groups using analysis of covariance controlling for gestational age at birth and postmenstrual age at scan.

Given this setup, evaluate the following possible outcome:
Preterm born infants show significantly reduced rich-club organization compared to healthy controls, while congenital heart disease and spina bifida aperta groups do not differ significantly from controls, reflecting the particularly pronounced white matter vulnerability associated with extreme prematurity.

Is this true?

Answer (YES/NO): NO